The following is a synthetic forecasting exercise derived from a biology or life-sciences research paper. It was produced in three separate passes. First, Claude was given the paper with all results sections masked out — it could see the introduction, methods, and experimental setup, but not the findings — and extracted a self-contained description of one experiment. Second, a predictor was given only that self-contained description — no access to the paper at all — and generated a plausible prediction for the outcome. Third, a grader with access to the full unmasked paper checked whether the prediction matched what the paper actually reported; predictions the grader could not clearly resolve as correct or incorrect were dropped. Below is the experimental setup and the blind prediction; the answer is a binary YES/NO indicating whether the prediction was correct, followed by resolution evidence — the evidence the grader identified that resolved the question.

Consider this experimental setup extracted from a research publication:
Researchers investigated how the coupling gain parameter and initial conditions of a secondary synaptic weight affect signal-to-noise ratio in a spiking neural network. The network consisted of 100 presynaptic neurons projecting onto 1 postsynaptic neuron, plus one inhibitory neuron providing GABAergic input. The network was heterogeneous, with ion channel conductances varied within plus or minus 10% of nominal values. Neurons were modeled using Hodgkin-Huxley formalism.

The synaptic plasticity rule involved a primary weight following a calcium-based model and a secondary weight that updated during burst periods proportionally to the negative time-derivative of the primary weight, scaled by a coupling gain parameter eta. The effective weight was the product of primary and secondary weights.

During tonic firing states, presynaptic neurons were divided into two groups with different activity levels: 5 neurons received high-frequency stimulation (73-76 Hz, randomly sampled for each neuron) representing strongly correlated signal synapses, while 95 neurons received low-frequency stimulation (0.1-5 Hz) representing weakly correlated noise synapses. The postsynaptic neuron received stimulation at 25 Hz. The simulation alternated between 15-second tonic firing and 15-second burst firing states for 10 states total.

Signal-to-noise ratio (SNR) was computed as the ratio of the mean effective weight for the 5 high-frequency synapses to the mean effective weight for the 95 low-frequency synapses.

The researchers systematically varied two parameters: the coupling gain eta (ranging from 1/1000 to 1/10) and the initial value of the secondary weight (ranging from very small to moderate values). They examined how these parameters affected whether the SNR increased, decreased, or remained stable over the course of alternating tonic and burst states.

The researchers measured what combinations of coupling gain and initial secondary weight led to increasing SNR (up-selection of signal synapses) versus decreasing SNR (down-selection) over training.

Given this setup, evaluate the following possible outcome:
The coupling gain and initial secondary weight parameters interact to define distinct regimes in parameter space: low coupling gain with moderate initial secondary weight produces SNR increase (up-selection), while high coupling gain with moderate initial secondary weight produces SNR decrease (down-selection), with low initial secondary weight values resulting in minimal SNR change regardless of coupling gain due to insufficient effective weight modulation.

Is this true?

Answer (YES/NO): NO